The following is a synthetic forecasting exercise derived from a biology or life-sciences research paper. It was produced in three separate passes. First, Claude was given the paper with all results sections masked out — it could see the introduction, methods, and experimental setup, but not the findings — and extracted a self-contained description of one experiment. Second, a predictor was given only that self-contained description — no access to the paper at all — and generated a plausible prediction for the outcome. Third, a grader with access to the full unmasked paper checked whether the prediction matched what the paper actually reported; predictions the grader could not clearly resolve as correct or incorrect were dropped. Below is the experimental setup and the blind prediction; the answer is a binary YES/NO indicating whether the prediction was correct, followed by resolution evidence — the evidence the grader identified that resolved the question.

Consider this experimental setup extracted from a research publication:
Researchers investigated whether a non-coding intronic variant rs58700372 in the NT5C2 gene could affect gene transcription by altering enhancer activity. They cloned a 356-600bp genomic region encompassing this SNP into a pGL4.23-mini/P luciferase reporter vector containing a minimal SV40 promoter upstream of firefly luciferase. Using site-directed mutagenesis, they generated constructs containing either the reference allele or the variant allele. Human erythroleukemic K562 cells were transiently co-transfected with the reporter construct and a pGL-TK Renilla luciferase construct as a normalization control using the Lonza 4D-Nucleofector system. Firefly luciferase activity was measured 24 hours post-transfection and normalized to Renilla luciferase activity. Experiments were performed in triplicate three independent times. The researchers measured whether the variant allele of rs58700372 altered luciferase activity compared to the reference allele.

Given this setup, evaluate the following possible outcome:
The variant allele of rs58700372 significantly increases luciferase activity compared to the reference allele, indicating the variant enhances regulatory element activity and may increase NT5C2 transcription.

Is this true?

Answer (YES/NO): YES